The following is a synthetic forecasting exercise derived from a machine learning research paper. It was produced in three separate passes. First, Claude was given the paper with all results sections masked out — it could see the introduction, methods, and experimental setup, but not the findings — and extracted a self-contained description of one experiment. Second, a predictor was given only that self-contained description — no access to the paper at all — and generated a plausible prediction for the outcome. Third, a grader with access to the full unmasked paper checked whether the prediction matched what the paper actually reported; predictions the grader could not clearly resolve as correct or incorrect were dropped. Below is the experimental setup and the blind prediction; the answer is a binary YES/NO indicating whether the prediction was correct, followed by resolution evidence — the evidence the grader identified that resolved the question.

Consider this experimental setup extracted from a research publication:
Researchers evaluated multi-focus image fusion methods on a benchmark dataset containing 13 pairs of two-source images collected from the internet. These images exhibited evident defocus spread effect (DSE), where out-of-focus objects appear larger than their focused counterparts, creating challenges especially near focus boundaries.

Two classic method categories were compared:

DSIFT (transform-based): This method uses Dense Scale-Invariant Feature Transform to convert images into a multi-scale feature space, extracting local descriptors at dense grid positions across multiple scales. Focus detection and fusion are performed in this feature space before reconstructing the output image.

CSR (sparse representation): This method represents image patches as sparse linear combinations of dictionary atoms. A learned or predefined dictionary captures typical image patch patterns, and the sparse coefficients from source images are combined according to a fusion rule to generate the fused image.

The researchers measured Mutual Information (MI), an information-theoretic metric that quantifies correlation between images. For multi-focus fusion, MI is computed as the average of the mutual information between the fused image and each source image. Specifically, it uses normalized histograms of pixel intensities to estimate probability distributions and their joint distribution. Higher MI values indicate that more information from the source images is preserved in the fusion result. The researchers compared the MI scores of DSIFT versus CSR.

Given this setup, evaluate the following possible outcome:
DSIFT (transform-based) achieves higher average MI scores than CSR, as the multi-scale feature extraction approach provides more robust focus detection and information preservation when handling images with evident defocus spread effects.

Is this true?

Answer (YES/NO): YES